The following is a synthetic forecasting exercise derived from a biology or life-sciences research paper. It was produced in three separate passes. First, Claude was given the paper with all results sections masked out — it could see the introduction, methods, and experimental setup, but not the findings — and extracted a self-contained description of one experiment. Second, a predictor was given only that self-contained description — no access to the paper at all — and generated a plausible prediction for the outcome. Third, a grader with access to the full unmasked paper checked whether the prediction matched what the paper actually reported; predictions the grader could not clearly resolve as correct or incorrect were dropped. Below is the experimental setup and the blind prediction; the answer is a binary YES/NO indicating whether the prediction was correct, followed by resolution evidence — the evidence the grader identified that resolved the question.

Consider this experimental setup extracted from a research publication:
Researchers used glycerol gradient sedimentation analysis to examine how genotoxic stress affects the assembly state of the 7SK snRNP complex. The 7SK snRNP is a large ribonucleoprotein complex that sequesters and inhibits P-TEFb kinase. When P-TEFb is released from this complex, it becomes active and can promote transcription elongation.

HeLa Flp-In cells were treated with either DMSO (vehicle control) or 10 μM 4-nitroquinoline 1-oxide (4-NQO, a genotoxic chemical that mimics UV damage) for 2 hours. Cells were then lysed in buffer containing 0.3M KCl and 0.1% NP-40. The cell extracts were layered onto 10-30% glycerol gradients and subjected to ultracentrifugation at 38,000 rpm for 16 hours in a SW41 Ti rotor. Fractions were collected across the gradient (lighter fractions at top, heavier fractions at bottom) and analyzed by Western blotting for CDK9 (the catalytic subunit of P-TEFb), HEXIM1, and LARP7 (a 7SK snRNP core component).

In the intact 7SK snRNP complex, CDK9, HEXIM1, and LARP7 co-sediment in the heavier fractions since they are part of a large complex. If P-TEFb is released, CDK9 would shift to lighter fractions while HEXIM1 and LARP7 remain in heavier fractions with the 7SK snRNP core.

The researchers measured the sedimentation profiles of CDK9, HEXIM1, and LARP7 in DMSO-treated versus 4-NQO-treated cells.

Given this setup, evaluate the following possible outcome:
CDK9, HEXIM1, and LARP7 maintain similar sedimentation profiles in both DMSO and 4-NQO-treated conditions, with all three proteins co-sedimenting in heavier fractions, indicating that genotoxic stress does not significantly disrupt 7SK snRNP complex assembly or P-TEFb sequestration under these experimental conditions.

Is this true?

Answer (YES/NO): NO